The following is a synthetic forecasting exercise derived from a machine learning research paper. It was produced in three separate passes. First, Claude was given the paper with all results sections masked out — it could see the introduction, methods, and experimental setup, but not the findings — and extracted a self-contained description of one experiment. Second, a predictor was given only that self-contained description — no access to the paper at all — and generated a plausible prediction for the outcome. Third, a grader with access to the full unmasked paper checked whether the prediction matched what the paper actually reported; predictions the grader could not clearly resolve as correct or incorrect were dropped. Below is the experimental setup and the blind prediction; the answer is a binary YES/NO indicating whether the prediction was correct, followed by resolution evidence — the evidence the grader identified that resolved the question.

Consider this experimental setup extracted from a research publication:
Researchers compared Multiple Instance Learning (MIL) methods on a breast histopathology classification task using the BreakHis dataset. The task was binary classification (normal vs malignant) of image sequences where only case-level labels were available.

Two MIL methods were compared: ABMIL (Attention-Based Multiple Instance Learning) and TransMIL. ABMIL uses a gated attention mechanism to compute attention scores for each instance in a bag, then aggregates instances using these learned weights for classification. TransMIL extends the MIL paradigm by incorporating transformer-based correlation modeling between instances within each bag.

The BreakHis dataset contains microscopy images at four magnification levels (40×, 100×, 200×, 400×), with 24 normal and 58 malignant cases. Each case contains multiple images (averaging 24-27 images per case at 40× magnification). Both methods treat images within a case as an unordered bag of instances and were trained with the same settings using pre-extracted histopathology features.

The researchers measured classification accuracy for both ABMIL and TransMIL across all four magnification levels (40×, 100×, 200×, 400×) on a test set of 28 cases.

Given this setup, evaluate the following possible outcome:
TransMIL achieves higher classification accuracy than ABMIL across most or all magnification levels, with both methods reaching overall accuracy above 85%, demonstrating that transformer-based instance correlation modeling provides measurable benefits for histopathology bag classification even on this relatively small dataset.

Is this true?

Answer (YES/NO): NO